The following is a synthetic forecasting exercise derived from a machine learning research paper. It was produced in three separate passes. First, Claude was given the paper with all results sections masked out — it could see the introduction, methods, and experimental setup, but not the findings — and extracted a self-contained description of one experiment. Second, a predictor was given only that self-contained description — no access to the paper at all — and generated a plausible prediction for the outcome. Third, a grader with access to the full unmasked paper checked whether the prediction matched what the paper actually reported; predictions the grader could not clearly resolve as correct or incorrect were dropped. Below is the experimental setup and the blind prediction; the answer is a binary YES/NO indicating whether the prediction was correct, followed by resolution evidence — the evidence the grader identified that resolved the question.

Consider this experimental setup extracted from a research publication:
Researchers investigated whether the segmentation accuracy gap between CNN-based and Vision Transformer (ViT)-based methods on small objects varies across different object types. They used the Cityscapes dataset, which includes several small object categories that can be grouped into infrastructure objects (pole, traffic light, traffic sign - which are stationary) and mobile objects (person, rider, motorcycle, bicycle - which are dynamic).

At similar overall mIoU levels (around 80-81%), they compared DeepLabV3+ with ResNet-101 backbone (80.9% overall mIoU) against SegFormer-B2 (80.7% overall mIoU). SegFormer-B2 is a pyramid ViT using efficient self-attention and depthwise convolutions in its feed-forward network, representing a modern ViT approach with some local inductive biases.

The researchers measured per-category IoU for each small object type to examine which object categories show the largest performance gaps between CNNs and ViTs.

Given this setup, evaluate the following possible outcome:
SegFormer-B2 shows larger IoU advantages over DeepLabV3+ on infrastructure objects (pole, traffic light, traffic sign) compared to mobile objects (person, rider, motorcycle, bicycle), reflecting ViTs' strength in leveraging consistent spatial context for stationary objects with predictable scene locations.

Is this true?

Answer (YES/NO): NO